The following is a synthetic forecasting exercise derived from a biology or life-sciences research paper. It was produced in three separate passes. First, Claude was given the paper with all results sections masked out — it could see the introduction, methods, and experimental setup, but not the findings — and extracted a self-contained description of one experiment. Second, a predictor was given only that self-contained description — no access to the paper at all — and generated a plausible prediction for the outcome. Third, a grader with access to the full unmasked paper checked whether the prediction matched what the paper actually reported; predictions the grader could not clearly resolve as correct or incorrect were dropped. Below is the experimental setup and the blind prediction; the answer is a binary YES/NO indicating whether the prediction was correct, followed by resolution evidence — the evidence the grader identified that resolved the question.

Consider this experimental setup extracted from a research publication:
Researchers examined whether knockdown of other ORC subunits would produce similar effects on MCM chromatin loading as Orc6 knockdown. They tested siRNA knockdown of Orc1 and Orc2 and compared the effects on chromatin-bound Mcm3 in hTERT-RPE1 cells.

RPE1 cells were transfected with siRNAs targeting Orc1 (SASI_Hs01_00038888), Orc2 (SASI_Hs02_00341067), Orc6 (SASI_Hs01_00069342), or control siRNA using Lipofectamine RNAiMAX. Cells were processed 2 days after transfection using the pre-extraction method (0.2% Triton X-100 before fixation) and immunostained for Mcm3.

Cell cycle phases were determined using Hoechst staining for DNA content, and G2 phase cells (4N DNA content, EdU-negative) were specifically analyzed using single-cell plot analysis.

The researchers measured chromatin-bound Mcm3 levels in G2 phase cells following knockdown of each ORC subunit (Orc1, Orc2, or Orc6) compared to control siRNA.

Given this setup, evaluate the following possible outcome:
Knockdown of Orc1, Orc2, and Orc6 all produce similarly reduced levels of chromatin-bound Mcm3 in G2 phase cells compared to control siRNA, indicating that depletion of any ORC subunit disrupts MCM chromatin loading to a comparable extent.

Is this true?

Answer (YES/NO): NO